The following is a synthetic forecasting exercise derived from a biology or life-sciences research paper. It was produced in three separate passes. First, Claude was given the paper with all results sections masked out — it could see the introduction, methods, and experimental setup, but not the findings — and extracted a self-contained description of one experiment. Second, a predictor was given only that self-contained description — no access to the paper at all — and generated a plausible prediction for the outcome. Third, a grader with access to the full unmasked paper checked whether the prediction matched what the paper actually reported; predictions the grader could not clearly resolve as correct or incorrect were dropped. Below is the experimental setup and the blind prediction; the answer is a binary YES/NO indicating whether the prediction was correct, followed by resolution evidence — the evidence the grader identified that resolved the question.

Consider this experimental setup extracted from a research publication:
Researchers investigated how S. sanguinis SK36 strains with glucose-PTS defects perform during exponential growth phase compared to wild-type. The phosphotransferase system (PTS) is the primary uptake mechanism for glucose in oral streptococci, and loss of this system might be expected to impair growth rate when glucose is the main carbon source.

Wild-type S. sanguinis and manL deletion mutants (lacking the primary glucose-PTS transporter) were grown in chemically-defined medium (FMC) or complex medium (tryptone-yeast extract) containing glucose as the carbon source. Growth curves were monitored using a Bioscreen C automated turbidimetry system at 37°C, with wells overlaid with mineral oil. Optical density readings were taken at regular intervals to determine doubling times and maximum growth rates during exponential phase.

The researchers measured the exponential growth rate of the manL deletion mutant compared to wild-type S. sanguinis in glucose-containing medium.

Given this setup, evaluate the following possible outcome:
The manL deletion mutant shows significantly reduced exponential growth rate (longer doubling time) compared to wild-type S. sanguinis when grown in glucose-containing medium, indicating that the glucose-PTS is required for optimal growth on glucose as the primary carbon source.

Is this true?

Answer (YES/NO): YES